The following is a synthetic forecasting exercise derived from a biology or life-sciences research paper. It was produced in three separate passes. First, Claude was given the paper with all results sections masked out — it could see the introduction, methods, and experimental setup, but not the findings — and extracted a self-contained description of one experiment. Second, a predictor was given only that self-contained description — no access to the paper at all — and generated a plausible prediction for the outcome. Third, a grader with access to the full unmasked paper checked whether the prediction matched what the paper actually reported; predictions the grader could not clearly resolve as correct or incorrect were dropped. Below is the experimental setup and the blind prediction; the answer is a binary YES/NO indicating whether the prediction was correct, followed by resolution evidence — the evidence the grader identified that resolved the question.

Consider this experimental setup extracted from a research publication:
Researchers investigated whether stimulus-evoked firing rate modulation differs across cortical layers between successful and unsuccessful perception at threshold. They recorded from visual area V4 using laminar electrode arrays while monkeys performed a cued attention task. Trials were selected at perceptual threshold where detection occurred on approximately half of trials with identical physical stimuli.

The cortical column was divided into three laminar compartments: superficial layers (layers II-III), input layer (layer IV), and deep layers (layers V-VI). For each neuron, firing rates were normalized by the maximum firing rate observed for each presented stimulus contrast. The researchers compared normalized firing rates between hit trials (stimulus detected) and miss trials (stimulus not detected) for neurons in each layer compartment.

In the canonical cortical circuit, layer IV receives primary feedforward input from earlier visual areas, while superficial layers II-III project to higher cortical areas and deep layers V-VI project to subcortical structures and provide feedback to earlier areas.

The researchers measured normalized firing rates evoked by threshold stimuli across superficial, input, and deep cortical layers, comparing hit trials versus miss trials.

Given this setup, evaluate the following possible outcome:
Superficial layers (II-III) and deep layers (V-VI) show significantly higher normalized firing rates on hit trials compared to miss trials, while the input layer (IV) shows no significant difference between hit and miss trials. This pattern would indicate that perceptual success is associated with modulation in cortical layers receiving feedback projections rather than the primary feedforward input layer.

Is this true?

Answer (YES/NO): NO